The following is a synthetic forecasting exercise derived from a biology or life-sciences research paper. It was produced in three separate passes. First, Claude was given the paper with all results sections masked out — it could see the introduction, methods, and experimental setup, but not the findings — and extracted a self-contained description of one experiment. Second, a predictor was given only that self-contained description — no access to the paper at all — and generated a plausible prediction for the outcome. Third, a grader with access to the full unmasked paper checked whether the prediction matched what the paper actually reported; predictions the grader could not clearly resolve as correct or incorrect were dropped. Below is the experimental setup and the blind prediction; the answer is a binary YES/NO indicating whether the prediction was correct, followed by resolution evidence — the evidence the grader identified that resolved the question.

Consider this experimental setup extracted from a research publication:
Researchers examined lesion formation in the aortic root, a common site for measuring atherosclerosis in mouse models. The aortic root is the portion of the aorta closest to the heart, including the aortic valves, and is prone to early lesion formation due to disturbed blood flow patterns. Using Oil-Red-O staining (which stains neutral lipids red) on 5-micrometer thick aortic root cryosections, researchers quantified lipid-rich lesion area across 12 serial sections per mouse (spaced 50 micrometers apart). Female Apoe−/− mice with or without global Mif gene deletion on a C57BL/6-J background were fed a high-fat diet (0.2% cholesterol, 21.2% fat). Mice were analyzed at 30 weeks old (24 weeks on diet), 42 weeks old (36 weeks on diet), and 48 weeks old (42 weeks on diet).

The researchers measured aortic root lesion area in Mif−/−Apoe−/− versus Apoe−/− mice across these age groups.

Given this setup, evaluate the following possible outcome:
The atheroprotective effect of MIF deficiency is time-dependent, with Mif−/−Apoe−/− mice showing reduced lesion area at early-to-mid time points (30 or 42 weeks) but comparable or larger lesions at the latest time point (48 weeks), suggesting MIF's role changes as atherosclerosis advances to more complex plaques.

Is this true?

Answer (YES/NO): NO